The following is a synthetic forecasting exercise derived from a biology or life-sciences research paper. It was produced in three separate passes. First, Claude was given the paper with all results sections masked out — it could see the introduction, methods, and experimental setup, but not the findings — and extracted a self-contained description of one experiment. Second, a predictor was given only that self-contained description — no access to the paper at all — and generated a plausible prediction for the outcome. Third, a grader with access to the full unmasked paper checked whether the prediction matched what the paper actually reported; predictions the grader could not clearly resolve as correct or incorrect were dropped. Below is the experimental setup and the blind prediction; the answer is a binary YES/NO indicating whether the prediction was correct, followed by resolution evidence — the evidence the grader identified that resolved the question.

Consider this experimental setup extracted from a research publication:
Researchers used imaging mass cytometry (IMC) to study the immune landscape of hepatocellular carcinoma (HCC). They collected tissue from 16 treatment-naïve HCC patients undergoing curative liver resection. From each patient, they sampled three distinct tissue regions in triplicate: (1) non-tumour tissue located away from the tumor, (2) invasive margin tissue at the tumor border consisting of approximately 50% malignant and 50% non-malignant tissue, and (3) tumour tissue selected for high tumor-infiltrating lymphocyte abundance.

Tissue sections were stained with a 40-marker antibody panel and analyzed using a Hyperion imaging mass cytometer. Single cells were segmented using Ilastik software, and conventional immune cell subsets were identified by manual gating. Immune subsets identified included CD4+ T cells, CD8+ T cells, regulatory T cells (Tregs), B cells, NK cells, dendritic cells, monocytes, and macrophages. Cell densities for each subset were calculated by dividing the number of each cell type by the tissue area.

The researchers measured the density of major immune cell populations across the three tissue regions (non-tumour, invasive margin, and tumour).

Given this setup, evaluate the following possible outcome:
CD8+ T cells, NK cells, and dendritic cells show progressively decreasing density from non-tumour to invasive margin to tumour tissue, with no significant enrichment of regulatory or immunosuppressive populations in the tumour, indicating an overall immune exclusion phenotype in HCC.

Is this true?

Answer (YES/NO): NO